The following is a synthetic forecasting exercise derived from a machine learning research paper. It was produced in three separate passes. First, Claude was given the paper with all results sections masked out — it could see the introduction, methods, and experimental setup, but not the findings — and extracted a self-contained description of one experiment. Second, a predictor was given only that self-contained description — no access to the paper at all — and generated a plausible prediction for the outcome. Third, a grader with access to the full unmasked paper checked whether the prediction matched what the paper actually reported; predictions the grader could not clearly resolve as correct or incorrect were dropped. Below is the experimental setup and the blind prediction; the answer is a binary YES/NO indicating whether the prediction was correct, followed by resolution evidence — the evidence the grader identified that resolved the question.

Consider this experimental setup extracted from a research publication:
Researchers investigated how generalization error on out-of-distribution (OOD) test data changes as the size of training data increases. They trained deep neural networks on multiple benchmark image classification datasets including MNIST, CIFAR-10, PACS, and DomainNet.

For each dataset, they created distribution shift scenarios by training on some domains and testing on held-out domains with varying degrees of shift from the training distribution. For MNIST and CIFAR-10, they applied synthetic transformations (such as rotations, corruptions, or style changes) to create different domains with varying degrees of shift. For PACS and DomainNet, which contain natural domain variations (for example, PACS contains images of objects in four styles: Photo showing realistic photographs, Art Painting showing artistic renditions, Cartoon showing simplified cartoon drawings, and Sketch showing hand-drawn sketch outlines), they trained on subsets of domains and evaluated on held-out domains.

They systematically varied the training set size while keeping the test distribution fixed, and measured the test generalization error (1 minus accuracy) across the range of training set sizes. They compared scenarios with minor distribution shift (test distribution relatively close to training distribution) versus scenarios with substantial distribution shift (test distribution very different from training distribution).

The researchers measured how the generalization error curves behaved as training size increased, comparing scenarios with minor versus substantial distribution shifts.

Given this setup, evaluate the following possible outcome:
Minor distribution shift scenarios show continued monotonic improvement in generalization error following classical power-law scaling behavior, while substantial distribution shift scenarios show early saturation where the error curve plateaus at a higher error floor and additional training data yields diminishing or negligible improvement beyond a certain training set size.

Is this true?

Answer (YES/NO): NO